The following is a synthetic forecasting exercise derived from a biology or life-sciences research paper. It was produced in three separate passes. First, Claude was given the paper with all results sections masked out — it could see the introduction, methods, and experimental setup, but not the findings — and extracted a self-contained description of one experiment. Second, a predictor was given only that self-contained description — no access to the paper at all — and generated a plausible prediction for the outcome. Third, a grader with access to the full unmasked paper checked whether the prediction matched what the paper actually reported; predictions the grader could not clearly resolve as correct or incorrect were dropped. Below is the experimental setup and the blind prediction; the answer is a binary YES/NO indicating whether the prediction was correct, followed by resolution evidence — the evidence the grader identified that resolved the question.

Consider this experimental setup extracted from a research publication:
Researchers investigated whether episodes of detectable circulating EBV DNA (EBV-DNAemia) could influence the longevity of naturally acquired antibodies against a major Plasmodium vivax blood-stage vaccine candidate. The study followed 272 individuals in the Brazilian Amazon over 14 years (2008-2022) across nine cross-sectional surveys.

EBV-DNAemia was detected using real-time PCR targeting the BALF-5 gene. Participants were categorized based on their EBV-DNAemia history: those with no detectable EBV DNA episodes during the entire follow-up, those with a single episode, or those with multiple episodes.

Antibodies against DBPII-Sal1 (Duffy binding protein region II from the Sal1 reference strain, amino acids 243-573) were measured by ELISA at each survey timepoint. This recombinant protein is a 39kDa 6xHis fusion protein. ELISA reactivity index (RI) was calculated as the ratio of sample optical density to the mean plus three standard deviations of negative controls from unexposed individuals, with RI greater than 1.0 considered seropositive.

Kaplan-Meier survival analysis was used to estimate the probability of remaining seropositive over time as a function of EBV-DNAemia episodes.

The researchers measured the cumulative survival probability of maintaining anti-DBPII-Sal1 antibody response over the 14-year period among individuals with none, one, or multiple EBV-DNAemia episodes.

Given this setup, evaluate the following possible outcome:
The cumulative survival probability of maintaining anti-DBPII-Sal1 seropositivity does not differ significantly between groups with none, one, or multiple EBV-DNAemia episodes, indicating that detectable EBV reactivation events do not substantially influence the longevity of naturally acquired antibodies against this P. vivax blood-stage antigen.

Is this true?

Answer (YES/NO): YES